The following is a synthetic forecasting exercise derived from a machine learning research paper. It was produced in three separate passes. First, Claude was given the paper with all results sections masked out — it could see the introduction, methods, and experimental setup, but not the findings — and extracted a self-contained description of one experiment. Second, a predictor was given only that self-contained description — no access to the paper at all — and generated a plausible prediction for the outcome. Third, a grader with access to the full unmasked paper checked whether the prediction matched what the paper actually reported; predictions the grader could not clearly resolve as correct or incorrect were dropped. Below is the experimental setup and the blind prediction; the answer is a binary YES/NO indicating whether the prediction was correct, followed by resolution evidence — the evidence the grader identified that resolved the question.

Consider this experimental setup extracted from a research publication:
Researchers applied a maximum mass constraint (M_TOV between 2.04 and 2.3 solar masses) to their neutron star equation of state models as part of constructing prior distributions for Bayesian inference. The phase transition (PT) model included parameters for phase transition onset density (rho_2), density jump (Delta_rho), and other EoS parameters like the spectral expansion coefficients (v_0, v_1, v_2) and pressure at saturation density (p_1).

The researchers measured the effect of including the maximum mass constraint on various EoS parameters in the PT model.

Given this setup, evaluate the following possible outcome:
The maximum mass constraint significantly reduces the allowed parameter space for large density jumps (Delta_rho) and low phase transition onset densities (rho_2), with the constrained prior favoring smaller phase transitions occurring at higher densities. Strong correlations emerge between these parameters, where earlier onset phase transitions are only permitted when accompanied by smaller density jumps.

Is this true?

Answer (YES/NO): NO